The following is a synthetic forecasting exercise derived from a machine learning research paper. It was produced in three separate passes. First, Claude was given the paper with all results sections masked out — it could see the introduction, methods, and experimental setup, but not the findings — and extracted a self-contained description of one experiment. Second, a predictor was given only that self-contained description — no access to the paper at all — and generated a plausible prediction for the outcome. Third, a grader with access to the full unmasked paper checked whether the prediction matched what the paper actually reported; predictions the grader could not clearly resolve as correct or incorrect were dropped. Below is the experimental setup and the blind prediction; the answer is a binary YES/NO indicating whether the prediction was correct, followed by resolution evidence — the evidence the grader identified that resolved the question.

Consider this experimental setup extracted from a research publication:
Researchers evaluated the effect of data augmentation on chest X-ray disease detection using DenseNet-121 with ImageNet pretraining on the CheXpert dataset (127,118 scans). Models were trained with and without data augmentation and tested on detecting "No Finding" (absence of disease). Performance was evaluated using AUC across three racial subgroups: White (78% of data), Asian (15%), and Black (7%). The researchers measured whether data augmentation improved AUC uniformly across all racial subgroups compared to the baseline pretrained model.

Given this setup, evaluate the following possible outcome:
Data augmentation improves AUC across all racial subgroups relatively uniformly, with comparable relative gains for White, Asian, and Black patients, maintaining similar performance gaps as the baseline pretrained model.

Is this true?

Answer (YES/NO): NO